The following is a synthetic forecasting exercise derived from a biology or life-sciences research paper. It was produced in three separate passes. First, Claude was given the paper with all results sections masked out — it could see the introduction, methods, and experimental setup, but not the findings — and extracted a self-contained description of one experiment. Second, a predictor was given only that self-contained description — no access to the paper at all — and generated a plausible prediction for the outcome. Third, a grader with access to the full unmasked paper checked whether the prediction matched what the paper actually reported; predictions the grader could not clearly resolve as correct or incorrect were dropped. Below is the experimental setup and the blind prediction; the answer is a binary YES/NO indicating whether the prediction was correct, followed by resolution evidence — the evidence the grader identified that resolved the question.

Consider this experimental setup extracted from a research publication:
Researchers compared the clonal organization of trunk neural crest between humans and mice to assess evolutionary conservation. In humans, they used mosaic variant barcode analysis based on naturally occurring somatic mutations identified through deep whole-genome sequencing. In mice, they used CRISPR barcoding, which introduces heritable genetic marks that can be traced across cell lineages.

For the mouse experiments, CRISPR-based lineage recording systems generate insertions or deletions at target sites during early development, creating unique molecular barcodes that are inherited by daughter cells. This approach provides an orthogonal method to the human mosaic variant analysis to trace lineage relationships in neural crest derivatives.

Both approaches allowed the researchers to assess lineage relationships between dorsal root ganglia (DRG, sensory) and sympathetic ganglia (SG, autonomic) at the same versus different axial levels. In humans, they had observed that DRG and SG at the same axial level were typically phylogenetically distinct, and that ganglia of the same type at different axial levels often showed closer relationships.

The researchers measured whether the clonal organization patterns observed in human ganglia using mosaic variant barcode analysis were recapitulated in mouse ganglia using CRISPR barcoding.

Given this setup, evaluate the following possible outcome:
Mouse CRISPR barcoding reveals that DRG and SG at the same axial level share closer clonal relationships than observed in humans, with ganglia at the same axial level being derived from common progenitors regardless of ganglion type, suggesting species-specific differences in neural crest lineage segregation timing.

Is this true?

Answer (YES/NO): NO